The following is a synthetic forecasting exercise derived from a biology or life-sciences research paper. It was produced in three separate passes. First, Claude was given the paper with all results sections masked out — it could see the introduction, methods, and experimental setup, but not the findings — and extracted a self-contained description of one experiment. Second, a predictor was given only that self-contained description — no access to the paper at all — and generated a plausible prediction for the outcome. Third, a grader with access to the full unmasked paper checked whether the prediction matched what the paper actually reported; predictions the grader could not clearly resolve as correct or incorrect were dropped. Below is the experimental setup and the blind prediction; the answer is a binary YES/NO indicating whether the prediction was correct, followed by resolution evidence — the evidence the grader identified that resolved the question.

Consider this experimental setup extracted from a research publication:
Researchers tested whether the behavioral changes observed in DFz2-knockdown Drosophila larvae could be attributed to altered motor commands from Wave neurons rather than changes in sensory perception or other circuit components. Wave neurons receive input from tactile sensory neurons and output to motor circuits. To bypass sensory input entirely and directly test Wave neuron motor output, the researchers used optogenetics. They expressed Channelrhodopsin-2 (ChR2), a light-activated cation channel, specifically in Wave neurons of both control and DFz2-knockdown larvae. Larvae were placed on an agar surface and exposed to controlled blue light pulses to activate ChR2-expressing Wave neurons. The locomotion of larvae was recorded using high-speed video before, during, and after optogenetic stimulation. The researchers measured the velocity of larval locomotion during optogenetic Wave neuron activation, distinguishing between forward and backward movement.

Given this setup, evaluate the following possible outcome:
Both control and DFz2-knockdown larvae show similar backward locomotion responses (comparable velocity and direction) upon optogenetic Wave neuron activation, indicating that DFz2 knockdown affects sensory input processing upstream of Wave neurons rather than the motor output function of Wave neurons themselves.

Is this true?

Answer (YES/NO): NO